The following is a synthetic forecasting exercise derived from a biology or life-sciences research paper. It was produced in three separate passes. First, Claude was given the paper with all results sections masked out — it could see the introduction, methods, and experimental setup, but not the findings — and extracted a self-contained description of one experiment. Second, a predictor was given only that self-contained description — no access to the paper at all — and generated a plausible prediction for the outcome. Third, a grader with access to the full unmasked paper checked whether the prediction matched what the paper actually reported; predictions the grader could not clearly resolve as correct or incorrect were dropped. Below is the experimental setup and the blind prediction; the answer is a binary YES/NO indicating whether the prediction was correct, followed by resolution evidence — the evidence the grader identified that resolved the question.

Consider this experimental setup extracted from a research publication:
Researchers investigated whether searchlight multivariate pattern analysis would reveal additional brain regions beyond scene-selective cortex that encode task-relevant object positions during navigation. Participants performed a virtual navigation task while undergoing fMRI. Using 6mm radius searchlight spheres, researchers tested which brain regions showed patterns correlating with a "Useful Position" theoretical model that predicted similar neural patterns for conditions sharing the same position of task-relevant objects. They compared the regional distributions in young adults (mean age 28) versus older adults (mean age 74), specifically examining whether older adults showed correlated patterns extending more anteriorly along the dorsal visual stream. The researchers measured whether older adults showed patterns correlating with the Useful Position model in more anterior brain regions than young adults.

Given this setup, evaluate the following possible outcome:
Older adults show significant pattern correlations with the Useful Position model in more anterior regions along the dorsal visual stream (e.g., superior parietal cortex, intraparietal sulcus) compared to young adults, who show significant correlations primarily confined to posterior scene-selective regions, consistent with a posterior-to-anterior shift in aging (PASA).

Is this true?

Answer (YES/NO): NO